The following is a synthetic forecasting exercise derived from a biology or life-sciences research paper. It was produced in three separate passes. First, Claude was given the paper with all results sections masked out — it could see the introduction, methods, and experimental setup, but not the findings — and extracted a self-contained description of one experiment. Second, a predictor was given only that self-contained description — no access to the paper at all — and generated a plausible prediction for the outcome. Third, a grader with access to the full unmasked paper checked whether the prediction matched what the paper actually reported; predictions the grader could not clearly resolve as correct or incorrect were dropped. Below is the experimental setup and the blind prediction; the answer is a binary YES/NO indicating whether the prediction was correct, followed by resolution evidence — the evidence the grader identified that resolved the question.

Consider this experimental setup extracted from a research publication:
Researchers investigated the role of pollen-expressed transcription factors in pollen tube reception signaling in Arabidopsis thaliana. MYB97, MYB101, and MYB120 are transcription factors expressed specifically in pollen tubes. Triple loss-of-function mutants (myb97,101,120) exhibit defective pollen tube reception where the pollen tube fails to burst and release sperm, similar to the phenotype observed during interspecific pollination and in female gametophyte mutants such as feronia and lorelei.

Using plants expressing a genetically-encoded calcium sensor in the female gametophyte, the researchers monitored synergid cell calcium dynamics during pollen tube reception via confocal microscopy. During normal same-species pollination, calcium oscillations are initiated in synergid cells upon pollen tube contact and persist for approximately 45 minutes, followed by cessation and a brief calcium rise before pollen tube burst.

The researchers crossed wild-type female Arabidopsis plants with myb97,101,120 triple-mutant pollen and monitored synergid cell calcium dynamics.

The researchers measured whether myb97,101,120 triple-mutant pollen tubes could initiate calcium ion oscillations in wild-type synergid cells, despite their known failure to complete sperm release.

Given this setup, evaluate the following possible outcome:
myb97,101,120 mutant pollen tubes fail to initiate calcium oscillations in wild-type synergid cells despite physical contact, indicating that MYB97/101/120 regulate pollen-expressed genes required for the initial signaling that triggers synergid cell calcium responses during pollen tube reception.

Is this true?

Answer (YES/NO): NO